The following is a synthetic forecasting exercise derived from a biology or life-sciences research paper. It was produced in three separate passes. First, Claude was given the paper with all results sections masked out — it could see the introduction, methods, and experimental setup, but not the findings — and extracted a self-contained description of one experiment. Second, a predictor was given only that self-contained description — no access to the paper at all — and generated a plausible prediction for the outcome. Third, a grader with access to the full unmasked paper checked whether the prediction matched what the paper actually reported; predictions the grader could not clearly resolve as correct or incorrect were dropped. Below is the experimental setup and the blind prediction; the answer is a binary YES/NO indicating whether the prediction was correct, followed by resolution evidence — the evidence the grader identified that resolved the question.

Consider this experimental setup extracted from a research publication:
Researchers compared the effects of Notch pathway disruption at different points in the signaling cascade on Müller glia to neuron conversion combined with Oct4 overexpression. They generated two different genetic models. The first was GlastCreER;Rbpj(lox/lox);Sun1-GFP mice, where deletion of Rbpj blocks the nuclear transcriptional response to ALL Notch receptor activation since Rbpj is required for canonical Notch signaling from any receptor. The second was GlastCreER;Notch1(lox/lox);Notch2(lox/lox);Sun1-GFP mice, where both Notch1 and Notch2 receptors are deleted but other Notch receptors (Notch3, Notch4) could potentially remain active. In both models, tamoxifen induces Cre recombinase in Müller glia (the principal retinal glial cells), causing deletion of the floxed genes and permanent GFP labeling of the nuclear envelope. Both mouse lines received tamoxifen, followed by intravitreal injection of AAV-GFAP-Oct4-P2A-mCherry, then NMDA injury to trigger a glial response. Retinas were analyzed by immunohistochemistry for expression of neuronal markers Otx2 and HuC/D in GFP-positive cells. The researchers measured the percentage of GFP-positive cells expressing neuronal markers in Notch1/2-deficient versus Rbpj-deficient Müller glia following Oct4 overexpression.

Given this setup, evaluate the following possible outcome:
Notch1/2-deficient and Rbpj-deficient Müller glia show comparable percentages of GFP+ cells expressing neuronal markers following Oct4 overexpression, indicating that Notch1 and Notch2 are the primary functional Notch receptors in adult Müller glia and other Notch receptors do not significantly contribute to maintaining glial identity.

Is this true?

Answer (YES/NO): NO